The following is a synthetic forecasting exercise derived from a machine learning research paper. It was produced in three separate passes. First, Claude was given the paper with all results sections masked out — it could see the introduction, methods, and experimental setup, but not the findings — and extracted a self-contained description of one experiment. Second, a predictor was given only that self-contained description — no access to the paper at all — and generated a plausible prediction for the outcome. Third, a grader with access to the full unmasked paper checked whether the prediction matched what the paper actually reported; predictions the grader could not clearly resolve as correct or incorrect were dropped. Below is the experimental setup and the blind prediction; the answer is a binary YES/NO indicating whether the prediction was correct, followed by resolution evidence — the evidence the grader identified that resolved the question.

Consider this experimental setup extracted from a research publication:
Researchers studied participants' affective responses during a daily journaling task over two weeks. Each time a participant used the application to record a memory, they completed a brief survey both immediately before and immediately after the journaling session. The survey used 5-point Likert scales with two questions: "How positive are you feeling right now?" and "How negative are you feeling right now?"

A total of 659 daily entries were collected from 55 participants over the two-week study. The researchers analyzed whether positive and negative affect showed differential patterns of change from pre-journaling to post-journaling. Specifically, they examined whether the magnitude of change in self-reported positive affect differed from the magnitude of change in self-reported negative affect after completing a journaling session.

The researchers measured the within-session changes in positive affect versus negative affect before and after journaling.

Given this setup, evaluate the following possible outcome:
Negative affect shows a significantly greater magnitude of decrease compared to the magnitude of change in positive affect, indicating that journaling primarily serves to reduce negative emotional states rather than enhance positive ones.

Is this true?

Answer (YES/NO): NO